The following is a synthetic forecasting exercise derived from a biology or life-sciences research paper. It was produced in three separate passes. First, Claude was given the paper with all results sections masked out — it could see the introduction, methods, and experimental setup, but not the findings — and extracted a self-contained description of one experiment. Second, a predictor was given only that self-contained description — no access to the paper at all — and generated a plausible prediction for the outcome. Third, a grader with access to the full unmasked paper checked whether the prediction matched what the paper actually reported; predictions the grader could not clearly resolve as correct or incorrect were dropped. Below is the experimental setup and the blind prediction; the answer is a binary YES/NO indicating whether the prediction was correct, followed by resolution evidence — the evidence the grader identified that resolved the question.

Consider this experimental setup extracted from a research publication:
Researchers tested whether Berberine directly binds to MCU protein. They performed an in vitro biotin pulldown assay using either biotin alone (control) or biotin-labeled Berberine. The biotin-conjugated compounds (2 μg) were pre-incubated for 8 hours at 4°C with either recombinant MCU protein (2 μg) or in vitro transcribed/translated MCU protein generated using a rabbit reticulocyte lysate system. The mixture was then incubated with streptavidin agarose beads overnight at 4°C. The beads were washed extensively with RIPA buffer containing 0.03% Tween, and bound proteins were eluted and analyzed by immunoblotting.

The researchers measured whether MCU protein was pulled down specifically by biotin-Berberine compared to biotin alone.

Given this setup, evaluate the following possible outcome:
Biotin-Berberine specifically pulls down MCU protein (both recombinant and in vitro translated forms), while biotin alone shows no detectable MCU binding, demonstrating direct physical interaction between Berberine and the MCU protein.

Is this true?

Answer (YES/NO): YES